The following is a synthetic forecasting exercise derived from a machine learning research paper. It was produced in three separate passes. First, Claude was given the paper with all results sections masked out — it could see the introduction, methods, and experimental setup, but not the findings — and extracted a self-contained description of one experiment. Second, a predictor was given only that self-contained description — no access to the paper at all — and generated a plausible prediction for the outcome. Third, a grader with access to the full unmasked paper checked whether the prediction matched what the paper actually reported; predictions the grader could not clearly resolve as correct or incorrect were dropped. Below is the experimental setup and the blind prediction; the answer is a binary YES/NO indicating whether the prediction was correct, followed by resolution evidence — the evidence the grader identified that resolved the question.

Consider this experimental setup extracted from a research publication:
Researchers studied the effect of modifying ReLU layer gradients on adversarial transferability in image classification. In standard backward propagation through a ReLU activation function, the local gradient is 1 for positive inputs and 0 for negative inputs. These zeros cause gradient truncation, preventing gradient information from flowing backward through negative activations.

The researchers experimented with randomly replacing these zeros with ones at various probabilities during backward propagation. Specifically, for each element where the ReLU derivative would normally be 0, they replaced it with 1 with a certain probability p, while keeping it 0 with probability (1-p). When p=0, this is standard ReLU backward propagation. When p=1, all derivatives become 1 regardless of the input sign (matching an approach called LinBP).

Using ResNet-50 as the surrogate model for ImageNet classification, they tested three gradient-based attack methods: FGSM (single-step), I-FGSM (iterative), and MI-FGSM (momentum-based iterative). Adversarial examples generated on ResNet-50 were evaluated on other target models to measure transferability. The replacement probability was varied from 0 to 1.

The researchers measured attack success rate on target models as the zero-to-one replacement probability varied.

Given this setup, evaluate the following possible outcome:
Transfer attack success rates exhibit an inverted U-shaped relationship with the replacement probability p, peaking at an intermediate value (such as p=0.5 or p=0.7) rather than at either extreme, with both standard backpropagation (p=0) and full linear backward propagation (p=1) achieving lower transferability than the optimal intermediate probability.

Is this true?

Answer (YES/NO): NO